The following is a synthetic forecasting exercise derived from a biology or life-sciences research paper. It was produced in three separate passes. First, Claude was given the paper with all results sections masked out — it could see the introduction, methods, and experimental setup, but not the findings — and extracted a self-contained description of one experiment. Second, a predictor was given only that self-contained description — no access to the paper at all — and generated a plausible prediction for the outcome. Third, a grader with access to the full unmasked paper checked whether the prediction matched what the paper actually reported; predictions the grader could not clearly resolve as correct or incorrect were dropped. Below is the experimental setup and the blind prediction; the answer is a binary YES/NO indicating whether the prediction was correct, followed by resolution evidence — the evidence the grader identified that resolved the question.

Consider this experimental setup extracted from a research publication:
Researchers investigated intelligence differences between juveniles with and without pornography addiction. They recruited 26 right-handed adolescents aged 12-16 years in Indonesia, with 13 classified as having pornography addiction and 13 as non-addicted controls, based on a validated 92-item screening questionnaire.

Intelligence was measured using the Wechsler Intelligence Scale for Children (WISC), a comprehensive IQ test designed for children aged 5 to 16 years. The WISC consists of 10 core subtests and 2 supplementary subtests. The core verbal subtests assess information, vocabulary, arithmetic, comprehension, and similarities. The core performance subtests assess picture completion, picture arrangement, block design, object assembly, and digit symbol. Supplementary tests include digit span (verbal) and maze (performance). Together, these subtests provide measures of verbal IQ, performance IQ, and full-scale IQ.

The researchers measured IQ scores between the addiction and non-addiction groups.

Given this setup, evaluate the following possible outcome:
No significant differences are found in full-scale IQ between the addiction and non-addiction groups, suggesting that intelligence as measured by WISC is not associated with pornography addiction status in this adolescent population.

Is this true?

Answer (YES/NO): YES